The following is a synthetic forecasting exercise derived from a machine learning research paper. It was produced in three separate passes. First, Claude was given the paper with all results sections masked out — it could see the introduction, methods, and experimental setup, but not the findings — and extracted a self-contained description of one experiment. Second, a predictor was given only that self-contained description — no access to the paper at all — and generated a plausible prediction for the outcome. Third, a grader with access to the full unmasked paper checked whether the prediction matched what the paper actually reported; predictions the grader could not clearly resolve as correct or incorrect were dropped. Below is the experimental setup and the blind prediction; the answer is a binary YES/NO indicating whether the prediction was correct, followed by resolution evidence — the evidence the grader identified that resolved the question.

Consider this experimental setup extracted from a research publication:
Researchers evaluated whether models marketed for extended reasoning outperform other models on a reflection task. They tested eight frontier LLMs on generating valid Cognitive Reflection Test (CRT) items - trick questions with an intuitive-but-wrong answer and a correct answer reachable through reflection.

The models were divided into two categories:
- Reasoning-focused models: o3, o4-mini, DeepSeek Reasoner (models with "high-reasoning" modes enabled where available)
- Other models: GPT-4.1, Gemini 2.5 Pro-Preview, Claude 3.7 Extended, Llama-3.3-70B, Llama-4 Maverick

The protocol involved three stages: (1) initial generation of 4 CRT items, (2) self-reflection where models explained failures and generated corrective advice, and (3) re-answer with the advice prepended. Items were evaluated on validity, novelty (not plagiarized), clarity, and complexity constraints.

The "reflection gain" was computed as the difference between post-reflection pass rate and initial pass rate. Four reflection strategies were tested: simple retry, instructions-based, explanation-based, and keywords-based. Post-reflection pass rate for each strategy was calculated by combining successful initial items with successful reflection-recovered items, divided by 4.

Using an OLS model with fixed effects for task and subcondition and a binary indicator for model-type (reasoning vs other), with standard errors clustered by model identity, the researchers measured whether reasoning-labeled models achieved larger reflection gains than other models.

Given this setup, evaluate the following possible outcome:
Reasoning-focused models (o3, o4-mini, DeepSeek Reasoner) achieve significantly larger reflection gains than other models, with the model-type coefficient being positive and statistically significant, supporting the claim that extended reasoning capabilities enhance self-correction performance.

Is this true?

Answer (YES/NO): NO